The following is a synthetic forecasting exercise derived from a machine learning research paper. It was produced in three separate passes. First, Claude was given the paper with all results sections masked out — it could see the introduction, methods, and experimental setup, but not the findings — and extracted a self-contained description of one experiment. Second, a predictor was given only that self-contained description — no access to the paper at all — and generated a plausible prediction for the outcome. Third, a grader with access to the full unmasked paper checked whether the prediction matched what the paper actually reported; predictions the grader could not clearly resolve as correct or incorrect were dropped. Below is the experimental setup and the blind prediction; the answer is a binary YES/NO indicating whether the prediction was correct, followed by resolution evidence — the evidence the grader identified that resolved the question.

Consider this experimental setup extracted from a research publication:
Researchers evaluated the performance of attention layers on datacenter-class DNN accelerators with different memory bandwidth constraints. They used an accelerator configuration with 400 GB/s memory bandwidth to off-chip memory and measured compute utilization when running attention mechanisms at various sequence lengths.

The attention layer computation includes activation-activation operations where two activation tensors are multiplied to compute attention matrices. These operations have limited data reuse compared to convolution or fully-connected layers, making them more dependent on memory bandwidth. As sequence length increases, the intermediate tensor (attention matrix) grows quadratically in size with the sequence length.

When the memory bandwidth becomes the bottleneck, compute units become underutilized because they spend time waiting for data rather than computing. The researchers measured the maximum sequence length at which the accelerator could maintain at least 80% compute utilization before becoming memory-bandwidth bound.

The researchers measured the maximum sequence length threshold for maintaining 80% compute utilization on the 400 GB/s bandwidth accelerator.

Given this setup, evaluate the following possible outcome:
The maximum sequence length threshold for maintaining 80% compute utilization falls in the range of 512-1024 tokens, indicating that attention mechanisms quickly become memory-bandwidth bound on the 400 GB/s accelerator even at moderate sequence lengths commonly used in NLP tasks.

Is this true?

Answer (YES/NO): NO